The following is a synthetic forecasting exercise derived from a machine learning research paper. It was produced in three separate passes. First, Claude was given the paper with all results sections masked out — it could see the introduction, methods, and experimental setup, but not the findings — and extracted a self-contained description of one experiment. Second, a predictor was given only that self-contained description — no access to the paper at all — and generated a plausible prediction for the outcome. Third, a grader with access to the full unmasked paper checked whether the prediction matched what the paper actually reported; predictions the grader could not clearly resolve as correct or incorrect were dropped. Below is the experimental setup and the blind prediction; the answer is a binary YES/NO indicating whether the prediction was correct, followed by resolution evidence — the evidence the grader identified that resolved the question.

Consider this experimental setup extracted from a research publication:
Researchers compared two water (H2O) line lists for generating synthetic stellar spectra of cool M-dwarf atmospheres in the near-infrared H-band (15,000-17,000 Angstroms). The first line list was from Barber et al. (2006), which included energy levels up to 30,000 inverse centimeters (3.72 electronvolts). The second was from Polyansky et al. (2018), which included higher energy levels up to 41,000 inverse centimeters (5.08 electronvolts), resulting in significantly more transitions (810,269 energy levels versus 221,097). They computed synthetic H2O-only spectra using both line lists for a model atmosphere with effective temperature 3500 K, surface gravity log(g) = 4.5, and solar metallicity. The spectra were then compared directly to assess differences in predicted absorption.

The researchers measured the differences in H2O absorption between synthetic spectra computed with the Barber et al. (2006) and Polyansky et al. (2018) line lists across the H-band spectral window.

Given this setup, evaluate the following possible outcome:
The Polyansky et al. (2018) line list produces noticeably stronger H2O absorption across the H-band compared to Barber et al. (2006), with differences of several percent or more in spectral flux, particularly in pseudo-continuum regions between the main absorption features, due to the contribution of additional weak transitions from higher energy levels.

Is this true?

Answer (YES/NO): NO